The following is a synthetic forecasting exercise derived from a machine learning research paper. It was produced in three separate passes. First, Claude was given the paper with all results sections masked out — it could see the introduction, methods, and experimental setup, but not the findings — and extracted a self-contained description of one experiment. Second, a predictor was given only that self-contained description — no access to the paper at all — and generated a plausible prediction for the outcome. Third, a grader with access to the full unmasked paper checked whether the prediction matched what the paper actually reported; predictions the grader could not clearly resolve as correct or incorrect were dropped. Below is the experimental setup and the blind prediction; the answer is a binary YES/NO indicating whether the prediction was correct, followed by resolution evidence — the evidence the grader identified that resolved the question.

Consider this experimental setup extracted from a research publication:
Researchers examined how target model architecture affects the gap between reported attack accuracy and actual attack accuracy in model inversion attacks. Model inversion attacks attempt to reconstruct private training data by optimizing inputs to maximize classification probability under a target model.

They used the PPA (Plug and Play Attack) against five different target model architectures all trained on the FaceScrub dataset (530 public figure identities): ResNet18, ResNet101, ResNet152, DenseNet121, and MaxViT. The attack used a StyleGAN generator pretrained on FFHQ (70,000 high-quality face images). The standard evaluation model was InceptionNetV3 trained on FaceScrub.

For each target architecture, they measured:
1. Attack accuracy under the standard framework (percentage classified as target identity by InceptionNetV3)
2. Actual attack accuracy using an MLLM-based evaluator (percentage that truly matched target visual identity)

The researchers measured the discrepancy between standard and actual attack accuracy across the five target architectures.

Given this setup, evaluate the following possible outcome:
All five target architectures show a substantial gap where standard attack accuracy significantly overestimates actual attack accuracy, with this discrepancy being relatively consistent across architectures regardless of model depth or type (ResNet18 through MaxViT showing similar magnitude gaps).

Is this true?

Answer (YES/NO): NO